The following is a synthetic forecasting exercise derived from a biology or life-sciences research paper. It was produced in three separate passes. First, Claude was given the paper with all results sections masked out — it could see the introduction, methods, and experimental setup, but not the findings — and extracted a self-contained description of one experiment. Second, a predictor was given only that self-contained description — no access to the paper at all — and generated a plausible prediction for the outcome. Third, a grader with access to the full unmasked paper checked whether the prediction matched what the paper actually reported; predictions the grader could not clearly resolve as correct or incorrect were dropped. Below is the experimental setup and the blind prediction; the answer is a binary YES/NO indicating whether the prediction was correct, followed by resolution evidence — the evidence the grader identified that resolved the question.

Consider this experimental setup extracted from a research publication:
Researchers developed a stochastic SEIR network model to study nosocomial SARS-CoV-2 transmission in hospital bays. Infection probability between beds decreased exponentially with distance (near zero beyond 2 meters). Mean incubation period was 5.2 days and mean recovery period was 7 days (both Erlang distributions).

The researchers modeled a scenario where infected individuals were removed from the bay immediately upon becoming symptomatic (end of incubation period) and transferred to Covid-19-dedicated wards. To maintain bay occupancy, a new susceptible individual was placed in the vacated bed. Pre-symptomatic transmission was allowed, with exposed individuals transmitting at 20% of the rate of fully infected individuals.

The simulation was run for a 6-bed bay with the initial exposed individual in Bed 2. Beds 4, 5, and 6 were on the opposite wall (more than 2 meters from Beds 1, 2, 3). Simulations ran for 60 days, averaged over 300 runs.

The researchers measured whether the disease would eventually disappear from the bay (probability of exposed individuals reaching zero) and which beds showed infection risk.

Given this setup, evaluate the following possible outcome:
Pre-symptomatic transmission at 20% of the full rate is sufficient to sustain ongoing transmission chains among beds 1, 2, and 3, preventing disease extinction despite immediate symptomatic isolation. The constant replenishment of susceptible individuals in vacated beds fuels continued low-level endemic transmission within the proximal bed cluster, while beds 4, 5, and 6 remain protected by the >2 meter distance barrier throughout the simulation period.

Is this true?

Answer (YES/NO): NO